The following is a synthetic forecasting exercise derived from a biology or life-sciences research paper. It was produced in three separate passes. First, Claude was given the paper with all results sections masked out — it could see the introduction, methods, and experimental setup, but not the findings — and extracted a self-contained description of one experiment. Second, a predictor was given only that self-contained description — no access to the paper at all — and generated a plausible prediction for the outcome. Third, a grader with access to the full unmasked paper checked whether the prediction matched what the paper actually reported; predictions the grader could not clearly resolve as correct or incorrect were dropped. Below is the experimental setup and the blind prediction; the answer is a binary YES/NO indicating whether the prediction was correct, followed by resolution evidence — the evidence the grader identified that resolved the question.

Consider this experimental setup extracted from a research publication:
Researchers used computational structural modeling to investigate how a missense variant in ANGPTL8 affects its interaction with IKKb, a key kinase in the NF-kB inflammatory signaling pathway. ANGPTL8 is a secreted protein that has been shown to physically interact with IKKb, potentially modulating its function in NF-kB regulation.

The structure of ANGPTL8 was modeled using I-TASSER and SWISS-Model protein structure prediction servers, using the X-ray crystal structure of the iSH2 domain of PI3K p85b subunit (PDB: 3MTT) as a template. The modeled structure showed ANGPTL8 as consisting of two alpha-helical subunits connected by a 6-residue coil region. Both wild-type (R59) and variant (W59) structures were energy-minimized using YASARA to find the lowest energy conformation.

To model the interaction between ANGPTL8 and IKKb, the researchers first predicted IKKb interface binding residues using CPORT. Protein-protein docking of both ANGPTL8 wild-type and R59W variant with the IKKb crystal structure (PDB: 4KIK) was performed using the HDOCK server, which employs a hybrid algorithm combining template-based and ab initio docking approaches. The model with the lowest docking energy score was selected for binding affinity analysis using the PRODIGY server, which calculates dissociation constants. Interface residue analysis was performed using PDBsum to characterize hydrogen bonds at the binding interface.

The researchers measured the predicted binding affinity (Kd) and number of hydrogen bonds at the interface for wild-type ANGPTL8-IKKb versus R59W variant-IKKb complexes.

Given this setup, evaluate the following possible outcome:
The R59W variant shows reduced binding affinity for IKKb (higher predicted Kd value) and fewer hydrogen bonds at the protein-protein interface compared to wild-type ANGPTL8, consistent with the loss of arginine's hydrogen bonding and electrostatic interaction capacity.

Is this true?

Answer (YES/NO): NO